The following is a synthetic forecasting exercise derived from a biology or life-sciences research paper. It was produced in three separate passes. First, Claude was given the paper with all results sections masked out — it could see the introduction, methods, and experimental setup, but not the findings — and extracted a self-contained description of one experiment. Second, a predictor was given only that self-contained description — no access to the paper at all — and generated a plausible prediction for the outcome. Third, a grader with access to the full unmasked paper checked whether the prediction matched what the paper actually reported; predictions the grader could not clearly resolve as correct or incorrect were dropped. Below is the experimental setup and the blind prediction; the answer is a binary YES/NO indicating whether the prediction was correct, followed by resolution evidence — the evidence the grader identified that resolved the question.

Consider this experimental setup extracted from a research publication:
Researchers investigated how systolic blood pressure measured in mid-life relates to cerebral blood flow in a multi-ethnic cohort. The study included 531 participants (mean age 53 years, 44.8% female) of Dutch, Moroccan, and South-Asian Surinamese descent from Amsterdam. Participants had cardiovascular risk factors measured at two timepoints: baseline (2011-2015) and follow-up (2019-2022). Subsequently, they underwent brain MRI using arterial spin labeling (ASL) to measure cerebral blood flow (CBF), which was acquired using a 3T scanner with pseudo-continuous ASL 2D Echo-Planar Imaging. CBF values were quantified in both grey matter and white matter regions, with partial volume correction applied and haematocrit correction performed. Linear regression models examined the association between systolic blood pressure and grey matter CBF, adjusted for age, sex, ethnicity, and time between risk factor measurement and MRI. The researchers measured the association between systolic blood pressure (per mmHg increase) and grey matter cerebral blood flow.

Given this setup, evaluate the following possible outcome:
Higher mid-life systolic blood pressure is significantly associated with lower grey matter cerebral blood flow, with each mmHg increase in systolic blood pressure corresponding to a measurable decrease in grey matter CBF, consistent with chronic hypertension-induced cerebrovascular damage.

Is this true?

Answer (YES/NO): NO